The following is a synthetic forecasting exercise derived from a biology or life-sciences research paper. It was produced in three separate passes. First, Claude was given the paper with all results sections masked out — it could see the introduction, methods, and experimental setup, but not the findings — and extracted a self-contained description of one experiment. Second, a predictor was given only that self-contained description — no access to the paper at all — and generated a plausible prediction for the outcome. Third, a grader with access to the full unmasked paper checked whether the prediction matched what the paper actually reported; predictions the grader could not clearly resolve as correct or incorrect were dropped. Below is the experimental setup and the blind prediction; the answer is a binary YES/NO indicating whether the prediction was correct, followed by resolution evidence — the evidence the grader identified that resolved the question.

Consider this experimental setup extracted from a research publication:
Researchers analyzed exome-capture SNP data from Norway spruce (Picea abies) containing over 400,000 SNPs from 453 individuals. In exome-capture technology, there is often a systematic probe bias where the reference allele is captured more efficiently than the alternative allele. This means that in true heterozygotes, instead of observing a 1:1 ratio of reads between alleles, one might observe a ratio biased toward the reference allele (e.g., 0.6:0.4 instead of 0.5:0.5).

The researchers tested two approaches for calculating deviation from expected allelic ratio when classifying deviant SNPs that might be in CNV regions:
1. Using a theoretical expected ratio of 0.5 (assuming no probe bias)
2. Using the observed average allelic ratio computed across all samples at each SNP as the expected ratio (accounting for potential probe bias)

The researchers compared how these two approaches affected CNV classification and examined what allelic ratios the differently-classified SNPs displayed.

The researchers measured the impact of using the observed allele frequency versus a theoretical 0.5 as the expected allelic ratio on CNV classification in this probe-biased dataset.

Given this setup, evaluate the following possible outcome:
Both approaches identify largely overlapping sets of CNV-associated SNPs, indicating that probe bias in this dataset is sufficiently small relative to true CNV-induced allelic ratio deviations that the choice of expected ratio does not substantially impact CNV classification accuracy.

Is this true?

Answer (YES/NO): NO